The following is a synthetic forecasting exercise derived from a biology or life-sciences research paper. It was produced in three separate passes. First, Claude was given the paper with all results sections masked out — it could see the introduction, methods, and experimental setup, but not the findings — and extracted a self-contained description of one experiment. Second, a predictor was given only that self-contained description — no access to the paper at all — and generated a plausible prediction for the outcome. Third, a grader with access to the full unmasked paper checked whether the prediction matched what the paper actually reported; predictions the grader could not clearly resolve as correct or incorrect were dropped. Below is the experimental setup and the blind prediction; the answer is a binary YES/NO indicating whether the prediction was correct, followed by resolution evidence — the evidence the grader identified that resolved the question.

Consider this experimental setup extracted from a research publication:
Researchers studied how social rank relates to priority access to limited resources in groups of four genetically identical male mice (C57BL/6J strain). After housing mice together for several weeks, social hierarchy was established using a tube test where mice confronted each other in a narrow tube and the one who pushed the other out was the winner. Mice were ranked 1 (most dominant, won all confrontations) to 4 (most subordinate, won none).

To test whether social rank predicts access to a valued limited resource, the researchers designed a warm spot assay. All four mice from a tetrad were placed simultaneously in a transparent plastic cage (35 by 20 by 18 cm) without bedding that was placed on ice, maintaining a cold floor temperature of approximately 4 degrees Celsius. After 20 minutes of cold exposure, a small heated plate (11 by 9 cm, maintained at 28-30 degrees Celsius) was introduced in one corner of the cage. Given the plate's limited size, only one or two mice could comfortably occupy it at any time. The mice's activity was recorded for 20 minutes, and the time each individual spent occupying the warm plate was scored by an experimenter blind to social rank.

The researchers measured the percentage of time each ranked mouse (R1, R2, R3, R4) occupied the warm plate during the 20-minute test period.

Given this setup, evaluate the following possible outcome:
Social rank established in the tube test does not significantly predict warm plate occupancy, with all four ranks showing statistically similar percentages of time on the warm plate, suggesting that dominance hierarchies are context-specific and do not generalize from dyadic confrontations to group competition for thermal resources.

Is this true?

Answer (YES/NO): NO